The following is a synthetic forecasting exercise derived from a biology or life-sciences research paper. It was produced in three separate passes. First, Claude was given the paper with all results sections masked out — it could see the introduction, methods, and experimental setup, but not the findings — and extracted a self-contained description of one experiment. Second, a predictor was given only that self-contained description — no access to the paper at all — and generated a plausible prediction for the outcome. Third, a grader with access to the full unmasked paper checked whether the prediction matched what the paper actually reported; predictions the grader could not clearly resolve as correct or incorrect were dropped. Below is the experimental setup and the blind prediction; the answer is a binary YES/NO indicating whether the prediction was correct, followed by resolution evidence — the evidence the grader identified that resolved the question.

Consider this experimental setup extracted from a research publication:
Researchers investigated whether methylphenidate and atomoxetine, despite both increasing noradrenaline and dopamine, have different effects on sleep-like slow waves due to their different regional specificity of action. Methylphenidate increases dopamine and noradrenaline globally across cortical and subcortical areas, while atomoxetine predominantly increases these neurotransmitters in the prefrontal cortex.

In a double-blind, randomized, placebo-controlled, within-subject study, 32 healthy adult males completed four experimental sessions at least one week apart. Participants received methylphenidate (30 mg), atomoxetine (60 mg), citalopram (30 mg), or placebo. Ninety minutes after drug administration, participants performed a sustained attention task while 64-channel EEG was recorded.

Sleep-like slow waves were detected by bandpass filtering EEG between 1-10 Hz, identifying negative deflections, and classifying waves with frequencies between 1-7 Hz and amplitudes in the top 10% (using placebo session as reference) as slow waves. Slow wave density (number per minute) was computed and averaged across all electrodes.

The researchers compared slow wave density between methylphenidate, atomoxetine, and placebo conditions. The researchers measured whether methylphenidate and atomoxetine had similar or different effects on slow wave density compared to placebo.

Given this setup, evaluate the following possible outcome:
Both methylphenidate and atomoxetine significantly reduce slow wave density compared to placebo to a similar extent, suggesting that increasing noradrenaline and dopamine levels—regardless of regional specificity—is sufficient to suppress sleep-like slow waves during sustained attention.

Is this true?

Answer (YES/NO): NO